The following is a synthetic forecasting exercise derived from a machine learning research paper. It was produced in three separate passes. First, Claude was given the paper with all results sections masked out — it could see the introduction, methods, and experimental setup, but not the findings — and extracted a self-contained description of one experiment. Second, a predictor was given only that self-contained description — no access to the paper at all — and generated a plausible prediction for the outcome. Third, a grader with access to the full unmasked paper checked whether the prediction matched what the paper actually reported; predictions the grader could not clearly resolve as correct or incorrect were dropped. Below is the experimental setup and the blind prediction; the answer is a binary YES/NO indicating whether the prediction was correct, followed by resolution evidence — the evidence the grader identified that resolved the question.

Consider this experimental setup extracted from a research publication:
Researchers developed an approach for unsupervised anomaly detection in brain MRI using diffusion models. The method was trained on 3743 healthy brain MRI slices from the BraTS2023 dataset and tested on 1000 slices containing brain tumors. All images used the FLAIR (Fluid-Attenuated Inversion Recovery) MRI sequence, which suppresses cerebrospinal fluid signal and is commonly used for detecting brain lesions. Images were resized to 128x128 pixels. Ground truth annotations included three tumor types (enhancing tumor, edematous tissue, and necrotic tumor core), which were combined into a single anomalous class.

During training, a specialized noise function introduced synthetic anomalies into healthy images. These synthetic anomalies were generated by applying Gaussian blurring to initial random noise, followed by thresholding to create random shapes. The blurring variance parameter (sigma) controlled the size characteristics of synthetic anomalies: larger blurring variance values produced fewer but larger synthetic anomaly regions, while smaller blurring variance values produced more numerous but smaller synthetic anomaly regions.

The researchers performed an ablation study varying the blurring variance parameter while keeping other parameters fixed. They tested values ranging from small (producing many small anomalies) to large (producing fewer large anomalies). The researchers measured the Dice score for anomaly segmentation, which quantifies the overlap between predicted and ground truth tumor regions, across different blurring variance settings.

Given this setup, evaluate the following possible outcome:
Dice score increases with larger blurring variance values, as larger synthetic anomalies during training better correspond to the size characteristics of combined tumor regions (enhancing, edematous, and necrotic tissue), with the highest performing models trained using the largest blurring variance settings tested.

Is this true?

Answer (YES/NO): NO